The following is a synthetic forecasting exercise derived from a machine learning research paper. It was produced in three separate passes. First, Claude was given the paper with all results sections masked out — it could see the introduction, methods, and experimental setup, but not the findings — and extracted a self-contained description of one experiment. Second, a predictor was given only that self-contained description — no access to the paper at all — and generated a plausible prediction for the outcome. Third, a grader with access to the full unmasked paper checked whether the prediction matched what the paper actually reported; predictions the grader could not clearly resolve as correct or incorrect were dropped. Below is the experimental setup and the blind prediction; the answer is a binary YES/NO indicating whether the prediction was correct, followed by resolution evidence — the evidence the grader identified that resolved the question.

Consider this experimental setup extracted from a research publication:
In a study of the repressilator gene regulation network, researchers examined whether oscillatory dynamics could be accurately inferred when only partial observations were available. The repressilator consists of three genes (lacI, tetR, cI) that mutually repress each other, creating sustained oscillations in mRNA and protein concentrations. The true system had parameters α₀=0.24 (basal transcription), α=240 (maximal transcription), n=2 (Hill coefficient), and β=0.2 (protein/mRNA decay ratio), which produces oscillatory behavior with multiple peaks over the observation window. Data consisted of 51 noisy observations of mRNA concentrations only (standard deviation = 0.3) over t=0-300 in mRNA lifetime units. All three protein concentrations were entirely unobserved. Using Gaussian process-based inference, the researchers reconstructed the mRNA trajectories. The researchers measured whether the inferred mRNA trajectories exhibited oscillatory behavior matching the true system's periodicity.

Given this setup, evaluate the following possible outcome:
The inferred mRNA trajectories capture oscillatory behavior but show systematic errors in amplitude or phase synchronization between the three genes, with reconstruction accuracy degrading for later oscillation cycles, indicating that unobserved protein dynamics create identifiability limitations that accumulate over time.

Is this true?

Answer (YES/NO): NO